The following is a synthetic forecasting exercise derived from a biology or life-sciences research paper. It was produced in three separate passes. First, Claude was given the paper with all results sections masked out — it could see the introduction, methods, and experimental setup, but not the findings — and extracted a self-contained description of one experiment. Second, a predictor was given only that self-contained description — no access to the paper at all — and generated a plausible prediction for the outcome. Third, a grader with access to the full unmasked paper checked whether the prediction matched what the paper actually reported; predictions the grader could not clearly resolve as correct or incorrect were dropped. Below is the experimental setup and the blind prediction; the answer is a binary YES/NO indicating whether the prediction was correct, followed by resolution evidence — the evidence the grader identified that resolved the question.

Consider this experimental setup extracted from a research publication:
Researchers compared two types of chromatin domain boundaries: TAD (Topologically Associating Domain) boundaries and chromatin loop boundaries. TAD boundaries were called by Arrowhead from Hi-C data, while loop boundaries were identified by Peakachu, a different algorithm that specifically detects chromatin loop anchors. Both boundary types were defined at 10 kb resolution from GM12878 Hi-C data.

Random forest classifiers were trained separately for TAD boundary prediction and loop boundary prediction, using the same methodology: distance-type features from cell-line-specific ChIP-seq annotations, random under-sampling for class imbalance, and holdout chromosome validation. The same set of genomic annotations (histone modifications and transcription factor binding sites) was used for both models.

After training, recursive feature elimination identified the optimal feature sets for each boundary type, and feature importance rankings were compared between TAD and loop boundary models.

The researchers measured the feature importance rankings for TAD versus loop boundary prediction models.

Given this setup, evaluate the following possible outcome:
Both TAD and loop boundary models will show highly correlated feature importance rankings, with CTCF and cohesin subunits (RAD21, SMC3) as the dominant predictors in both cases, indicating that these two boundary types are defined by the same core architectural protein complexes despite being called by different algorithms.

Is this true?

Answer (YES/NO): YES